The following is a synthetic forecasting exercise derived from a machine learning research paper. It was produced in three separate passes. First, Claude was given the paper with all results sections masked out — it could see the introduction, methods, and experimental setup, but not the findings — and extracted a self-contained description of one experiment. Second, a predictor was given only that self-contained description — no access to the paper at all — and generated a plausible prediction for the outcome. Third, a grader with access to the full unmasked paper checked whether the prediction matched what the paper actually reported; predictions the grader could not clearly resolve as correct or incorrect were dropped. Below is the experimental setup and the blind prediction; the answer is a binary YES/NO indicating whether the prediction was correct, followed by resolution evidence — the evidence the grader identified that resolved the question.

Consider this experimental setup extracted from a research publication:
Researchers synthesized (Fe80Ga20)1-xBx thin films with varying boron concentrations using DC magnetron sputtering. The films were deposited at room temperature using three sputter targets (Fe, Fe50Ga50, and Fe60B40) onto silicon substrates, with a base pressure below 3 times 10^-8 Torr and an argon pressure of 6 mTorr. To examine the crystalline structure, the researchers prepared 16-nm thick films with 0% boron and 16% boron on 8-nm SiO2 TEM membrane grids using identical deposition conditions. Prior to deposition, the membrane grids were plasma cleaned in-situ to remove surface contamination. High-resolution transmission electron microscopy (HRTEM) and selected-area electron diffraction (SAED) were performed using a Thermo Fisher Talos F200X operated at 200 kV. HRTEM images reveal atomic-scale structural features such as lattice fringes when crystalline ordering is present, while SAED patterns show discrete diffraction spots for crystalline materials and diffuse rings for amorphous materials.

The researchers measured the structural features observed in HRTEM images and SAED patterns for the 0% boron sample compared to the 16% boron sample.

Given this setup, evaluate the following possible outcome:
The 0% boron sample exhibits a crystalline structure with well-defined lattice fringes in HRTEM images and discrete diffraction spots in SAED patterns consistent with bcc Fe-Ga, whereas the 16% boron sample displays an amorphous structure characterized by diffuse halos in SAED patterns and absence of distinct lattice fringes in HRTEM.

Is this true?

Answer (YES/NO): YES